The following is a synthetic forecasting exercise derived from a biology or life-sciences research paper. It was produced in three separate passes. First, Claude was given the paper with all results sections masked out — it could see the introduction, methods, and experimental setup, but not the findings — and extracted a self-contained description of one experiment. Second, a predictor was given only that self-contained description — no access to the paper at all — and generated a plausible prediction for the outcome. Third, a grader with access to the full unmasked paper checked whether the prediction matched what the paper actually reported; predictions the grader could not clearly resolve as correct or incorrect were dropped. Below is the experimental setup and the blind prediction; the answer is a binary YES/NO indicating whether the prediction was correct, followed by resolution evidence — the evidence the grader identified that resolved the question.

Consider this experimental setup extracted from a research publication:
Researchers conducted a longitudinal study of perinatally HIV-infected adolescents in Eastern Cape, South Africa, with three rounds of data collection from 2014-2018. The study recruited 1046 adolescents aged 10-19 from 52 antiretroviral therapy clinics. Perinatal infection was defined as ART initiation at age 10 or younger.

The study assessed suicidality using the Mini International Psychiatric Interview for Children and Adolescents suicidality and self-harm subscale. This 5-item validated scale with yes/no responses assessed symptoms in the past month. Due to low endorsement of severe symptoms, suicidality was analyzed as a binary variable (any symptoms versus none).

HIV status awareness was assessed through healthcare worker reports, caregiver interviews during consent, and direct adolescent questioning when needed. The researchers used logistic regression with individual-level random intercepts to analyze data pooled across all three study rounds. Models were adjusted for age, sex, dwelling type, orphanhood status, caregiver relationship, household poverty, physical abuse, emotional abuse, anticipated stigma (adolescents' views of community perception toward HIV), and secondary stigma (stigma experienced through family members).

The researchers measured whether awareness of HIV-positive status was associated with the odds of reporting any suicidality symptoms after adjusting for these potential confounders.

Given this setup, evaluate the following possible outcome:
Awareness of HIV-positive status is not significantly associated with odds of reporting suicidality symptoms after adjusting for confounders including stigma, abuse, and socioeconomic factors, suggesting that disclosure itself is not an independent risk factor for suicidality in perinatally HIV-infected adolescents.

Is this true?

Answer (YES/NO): YES